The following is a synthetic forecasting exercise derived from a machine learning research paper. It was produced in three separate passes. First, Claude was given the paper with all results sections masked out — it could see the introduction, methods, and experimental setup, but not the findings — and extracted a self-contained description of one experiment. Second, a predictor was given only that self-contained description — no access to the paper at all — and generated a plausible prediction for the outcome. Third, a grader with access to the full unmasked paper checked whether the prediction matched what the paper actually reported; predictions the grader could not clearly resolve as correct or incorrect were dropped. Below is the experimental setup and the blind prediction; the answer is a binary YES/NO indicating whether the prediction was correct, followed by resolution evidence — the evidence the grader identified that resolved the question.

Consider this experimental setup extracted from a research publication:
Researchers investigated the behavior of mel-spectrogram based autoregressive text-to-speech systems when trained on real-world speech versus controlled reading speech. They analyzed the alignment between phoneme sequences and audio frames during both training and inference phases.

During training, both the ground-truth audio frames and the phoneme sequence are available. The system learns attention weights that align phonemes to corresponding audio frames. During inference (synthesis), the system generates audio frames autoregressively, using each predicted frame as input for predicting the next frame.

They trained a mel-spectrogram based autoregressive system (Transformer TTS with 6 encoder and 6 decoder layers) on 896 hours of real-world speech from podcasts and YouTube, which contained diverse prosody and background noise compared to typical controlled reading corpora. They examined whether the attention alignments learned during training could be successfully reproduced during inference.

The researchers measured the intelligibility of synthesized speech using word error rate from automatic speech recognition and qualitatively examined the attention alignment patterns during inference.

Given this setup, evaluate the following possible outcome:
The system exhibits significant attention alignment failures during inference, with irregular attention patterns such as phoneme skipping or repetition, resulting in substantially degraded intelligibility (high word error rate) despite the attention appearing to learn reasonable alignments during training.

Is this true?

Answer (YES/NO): YES